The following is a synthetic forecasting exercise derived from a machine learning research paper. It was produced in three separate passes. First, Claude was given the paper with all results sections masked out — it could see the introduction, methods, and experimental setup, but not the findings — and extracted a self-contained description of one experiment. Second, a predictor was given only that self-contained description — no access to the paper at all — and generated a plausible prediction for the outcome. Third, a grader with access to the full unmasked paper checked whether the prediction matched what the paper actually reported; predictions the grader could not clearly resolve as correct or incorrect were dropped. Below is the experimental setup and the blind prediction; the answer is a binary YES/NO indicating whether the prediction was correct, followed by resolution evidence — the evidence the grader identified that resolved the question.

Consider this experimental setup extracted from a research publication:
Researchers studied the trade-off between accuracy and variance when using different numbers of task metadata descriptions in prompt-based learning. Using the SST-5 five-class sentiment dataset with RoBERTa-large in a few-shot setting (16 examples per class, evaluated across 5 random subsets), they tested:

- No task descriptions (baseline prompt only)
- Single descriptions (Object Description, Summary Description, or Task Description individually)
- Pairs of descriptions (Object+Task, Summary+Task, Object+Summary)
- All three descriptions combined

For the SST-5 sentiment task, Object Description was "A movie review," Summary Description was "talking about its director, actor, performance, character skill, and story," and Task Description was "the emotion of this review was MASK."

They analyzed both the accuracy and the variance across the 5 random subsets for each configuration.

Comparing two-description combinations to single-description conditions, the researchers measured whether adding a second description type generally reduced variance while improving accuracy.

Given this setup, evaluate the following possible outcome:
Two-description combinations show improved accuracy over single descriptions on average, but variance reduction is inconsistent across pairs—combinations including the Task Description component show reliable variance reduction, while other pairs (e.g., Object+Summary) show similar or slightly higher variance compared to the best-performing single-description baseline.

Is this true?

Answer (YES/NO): NO